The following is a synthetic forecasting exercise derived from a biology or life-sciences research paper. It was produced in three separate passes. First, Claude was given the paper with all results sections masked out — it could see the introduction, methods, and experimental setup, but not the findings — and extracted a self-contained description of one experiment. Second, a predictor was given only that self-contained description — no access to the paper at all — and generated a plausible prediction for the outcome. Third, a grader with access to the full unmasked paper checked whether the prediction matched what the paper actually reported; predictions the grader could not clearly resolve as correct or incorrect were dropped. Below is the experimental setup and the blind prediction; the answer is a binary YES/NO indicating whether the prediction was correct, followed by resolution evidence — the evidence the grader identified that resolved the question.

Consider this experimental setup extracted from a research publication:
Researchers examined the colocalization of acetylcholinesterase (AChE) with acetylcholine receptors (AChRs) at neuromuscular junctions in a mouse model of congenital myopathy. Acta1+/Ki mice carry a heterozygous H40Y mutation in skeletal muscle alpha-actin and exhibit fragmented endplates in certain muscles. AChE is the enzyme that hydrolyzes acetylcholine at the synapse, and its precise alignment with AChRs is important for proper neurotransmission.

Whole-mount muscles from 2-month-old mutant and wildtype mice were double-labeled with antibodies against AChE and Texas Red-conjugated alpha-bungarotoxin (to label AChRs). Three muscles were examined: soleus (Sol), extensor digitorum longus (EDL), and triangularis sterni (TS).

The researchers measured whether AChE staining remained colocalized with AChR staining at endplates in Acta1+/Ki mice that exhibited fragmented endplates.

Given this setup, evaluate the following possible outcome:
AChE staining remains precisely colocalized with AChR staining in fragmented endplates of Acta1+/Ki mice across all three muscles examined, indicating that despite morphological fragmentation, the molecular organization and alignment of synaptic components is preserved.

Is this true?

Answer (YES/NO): YES